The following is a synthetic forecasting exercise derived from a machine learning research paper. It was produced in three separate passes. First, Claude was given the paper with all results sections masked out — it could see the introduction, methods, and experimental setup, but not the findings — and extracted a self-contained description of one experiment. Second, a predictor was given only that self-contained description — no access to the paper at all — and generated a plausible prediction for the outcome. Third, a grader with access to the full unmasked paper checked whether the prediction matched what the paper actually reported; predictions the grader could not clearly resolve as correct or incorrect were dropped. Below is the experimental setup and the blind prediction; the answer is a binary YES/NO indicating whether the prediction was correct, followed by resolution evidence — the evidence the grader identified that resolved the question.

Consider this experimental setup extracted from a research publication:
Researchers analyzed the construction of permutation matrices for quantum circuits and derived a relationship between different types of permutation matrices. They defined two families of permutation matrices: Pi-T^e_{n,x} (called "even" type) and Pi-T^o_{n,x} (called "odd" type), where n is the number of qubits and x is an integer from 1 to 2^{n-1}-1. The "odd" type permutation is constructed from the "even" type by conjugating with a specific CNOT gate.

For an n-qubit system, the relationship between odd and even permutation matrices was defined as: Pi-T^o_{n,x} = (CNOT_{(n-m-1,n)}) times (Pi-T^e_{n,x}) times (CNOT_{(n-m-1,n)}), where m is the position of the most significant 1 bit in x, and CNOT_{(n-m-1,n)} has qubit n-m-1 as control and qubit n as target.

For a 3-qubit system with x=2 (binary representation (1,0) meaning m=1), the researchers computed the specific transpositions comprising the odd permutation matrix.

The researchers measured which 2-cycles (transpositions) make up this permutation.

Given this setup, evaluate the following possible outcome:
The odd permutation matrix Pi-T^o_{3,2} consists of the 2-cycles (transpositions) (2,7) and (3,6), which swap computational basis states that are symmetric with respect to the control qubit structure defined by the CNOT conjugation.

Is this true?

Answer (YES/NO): NO